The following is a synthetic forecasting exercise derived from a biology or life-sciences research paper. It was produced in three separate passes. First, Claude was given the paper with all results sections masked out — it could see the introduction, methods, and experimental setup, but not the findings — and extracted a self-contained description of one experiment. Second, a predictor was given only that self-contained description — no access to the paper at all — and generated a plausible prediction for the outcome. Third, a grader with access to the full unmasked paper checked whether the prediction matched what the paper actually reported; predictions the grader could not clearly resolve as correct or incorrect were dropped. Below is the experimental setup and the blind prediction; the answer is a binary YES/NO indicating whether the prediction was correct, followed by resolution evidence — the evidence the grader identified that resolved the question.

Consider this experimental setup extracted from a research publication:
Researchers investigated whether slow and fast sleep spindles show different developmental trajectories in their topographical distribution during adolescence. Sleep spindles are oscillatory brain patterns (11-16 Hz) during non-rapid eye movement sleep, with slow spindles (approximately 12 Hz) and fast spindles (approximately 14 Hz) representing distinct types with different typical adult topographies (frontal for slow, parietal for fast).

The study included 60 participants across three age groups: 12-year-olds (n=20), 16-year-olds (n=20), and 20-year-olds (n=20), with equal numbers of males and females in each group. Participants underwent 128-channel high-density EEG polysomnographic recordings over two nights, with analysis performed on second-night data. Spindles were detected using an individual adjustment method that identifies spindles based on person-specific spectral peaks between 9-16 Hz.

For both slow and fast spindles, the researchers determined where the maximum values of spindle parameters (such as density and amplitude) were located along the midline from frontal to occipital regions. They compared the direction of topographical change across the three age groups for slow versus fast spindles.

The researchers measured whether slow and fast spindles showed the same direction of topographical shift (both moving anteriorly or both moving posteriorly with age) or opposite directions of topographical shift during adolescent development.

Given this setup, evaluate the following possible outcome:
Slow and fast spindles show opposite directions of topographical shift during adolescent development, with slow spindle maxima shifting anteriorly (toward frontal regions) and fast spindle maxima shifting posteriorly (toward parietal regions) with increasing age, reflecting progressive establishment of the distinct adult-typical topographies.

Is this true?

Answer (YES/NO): YES